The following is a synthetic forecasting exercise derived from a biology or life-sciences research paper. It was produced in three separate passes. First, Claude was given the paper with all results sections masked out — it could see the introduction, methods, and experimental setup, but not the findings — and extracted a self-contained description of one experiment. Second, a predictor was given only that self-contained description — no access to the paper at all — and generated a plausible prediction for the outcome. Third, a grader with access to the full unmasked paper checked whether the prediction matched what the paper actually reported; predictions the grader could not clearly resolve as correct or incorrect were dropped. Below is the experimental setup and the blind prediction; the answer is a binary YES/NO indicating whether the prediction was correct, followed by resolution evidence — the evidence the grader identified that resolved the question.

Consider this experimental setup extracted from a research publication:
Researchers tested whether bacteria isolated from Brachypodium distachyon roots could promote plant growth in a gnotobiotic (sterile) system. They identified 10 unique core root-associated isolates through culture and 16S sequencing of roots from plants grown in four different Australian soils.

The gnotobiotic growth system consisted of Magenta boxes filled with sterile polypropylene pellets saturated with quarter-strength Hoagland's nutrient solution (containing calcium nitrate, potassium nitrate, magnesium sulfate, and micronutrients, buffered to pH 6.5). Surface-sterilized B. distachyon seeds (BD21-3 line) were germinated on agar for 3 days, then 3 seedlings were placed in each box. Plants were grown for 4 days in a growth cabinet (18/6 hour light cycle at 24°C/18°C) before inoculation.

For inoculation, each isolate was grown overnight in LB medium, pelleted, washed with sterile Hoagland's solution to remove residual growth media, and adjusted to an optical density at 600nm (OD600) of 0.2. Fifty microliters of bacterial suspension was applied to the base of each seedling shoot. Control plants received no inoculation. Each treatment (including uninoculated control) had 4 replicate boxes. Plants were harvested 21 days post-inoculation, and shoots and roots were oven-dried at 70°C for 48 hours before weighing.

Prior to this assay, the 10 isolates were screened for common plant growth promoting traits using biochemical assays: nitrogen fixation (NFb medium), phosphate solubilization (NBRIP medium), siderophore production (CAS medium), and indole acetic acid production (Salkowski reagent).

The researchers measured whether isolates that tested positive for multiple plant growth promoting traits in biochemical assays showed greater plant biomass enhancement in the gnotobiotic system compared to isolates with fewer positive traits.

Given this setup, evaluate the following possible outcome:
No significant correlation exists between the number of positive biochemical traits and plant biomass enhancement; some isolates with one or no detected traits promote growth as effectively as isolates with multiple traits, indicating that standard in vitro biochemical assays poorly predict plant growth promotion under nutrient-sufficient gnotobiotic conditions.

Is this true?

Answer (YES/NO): YES